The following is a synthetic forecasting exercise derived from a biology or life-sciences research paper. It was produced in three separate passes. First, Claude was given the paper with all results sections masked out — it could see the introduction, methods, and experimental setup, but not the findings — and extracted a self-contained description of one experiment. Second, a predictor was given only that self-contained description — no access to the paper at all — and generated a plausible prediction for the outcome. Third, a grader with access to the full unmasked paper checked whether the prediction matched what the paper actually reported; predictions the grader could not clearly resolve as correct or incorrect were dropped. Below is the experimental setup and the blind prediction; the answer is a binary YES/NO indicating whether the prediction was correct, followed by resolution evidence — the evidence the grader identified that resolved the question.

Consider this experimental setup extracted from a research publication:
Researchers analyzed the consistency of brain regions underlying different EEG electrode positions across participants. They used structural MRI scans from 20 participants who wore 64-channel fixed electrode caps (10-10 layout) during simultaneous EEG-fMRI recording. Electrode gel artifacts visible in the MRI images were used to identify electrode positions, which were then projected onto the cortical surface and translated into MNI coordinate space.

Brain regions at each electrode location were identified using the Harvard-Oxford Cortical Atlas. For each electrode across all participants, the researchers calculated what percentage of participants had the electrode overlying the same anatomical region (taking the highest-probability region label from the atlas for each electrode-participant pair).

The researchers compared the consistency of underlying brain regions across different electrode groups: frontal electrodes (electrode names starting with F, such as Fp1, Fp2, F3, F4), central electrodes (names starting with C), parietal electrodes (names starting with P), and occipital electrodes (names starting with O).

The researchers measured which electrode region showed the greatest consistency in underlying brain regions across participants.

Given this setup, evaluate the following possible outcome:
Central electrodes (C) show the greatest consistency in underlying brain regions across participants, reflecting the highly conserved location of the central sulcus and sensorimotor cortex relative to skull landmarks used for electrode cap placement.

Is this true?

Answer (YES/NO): NO